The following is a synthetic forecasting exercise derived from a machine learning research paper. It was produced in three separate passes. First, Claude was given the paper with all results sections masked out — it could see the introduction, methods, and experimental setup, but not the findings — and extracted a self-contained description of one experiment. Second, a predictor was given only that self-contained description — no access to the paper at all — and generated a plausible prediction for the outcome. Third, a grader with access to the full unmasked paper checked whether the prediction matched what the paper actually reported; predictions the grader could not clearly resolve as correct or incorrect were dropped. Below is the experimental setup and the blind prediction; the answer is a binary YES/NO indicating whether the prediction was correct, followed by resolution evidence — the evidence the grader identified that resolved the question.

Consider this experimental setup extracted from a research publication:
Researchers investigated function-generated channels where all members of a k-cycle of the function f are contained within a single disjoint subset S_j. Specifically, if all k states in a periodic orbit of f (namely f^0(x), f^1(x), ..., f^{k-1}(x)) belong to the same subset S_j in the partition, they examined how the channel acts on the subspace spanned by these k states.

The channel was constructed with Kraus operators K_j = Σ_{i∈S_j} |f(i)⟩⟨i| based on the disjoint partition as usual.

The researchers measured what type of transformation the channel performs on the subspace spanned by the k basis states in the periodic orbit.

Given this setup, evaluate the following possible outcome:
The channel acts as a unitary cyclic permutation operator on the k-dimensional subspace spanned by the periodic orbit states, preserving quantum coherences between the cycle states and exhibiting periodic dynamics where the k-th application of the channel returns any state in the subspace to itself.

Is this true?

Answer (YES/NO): YES